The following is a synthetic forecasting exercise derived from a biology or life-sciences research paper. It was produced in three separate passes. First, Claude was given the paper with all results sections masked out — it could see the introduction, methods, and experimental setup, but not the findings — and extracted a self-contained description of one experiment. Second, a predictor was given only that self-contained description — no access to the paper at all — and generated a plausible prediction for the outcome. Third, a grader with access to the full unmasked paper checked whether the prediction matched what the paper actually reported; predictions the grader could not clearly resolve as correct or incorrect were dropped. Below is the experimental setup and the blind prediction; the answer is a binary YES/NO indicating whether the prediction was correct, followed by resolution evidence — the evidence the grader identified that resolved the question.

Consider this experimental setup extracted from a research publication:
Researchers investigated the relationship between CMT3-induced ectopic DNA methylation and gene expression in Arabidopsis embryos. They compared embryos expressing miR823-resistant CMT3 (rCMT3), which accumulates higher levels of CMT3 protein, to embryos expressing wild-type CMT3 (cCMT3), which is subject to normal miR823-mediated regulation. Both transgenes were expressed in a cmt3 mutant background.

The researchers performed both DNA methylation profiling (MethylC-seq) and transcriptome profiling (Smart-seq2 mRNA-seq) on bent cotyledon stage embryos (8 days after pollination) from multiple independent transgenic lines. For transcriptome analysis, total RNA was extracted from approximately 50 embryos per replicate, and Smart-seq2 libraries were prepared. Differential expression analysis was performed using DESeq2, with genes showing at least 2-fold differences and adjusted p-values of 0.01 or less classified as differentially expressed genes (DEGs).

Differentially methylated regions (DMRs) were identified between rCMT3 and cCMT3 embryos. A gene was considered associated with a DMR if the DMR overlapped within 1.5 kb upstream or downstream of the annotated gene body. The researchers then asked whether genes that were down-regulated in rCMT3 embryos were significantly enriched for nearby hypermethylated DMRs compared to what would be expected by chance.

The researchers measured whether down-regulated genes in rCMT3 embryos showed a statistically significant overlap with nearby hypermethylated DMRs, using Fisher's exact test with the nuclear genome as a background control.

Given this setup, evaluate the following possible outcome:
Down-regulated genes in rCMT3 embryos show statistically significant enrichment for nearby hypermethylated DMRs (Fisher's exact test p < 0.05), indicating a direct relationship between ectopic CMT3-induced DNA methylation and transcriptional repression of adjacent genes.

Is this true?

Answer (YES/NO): YES